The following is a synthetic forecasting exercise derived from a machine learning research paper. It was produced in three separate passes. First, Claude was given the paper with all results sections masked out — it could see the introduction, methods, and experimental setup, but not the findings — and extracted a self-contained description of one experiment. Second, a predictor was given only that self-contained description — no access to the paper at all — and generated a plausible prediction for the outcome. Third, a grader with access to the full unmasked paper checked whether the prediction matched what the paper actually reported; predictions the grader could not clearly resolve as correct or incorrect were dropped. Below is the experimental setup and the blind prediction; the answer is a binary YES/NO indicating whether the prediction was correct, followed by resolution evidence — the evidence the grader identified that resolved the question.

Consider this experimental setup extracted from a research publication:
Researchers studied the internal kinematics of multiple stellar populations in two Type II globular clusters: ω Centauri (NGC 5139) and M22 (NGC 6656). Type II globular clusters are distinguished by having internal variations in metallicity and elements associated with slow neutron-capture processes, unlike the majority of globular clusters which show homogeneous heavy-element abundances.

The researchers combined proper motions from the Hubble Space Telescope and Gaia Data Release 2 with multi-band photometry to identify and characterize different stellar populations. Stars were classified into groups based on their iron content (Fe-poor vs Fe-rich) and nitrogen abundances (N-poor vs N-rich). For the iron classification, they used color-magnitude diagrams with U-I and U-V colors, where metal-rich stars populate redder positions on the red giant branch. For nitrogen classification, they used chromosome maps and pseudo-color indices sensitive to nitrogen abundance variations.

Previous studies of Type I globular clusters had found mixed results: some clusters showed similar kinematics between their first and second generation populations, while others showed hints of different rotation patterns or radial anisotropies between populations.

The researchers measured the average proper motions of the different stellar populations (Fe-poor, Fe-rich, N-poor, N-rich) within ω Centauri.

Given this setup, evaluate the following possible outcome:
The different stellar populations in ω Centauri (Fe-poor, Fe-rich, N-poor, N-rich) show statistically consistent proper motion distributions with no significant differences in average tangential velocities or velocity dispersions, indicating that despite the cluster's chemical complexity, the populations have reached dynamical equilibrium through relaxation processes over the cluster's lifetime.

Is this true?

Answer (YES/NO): NO